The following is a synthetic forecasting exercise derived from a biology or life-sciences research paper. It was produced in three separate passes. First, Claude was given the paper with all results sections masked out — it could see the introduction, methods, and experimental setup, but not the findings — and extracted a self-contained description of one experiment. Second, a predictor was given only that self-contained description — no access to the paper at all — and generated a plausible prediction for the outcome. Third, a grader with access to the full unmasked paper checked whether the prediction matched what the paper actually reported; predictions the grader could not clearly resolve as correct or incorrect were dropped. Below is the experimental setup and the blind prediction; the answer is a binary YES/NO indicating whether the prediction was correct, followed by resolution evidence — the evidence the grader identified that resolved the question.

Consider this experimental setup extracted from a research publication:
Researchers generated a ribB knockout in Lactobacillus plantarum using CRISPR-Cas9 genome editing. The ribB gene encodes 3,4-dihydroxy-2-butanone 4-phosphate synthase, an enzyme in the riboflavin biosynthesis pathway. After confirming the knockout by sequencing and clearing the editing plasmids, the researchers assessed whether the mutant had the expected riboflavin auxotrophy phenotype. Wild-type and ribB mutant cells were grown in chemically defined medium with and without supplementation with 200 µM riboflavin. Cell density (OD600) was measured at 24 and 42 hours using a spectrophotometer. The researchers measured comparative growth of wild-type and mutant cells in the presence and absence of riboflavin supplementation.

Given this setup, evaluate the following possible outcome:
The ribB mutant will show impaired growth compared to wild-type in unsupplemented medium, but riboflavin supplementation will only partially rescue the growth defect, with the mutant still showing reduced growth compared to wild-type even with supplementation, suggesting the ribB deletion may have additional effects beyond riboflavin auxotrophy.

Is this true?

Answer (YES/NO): NO